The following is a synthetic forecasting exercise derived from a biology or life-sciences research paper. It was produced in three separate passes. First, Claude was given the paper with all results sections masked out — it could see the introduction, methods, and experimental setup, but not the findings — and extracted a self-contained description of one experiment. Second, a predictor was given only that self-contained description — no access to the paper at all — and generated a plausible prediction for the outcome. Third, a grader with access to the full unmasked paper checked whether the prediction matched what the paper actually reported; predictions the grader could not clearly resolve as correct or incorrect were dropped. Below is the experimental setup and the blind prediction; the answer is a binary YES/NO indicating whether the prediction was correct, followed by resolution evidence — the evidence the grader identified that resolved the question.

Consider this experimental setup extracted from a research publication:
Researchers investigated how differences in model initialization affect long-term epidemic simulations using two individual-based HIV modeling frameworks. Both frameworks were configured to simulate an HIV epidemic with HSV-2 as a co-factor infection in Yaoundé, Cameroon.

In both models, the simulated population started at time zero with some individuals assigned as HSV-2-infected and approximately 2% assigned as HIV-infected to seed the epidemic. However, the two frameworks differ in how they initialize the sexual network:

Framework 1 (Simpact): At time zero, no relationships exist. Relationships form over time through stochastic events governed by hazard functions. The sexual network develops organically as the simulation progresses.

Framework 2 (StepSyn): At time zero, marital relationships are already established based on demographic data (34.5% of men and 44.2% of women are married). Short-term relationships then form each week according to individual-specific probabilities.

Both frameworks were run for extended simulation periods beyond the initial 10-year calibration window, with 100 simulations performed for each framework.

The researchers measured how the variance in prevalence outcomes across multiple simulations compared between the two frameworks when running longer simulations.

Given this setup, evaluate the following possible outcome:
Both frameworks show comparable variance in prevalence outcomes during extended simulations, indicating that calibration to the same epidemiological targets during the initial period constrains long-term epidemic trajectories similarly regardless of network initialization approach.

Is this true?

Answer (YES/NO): NO